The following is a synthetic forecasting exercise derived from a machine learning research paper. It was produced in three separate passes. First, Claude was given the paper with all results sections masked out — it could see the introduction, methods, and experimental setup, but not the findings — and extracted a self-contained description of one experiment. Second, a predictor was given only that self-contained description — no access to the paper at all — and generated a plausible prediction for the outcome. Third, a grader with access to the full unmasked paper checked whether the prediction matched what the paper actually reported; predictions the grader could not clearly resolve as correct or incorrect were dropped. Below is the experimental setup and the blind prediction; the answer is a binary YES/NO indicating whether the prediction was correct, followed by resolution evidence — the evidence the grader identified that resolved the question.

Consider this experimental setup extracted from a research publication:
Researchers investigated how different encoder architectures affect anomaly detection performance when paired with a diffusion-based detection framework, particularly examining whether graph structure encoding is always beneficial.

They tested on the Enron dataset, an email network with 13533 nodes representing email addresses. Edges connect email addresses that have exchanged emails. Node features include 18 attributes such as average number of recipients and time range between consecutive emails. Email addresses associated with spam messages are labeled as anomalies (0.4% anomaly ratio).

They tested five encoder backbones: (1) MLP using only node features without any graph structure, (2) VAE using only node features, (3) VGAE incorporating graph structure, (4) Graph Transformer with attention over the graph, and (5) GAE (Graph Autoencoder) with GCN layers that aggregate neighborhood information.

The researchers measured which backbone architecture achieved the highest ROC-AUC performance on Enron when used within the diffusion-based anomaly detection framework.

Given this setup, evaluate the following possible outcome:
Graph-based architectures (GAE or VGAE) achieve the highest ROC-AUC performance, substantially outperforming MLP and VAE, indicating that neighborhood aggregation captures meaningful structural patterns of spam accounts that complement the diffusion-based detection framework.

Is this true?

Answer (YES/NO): NO